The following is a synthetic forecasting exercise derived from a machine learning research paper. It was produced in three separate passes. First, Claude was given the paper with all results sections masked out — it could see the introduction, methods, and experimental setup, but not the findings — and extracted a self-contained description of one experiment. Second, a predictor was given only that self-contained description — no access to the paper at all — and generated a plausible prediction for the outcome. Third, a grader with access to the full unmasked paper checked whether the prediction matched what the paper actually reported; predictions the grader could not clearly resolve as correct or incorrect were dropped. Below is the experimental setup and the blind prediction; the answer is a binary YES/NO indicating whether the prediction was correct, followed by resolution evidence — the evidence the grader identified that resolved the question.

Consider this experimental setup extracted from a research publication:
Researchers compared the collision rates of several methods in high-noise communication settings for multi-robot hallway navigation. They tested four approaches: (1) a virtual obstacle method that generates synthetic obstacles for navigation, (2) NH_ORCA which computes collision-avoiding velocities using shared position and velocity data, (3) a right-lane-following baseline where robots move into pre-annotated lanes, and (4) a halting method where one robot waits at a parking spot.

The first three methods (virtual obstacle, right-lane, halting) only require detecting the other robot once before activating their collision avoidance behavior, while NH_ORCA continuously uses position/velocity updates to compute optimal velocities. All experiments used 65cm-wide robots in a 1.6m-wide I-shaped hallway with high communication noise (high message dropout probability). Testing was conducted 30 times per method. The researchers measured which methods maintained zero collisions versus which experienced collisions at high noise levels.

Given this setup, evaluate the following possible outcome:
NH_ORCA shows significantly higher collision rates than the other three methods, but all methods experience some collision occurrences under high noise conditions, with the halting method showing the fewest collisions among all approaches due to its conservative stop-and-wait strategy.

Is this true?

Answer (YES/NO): NO